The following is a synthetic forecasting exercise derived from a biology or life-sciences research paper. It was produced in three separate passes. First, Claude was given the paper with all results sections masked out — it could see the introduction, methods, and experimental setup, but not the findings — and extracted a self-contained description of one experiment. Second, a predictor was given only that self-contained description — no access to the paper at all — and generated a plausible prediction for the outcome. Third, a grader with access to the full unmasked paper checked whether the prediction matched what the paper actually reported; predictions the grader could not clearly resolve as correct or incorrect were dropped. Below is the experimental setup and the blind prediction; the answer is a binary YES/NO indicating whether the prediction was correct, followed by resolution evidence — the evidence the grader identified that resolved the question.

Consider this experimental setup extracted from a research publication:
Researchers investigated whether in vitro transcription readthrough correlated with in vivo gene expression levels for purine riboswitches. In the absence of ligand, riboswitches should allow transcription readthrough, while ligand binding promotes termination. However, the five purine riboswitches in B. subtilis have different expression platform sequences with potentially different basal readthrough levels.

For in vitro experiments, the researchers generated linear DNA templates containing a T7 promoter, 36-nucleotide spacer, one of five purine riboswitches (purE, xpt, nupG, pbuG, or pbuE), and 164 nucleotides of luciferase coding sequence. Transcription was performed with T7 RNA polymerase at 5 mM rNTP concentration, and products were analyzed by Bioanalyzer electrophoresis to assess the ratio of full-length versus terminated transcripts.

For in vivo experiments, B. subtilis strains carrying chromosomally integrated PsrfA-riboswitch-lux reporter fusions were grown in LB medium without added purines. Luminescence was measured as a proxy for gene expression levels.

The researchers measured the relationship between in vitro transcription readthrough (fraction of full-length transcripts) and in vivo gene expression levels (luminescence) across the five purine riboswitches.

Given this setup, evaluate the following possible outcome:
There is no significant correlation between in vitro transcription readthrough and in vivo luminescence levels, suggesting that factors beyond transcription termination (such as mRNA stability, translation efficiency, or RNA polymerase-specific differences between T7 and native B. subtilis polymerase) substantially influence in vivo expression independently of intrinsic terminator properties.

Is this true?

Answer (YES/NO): NO